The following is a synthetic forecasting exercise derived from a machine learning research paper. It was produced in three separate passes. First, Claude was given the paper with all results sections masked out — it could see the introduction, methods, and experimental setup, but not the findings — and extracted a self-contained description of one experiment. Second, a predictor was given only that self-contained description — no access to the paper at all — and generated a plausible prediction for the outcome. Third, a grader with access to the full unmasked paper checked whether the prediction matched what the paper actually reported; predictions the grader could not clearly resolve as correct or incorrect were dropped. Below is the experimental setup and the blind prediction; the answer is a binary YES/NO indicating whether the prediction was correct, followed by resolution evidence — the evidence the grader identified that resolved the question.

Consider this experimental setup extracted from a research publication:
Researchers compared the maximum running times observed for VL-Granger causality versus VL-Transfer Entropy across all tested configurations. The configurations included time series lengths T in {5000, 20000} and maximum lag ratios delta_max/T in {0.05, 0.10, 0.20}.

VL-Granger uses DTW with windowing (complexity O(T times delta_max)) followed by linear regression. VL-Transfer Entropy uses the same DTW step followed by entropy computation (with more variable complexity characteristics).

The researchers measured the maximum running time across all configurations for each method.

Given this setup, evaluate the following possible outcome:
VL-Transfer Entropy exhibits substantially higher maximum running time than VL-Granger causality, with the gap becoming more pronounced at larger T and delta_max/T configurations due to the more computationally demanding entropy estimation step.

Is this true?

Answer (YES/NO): NO